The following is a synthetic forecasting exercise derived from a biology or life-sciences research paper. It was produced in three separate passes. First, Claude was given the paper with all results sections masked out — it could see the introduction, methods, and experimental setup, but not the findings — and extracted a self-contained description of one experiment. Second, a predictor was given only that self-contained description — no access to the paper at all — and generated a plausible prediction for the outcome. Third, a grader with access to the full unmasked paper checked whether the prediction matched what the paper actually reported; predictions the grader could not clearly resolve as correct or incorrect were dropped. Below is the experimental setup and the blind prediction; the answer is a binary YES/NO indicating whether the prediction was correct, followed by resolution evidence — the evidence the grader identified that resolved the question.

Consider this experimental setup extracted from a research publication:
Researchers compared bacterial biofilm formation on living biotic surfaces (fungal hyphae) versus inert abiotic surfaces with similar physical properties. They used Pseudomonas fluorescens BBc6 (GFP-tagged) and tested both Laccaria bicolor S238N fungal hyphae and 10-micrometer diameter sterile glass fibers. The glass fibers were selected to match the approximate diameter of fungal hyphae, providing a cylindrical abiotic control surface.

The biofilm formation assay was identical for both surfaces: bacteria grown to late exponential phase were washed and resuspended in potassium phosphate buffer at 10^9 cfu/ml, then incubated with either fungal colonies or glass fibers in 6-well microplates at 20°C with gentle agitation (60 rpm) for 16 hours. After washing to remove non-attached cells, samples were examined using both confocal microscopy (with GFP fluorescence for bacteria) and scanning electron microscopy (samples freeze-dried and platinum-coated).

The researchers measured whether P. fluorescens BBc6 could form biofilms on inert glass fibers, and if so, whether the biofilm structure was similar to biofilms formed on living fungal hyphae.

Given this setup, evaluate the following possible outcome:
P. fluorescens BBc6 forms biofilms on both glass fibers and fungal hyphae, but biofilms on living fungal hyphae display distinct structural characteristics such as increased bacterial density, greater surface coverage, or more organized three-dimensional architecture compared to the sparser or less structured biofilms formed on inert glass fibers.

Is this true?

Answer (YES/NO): NO